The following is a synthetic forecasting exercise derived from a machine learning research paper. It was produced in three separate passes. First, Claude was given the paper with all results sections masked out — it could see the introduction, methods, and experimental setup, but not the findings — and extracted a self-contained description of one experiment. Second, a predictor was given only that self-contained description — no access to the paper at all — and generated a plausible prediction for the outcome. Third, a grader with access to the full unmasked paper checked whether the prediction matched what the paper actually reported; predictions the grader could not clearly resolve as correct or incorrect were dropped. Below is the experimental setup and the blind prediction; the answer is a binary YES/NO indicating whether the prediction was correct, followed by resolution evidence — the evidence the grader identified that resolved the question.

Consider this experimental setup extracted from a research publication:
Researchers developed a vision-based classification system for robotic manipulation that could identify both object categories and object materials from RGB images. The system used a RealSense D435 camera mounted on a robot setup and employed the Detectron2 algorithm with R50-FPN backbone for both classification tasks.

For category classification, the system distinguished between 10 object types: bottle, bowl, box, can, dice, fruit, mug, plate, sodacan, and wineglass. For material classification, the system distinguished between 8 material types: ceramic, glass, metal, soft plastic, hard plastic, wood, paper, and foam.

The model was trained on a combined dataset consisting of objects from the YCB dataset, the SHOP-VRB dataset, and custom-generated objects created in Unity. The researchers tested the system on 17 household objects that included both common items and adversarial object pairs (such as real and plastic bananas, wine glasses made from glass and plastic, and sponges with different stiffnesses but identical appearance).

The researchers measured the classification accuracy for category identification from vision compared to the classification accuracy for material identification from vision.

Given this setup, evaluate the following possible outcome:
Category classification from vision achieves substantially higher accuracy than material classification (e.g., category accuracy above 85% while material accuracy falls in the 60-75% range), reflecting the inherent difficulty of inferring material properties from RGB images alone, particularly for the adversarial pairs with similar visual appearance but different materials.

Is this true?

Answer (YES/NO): NO